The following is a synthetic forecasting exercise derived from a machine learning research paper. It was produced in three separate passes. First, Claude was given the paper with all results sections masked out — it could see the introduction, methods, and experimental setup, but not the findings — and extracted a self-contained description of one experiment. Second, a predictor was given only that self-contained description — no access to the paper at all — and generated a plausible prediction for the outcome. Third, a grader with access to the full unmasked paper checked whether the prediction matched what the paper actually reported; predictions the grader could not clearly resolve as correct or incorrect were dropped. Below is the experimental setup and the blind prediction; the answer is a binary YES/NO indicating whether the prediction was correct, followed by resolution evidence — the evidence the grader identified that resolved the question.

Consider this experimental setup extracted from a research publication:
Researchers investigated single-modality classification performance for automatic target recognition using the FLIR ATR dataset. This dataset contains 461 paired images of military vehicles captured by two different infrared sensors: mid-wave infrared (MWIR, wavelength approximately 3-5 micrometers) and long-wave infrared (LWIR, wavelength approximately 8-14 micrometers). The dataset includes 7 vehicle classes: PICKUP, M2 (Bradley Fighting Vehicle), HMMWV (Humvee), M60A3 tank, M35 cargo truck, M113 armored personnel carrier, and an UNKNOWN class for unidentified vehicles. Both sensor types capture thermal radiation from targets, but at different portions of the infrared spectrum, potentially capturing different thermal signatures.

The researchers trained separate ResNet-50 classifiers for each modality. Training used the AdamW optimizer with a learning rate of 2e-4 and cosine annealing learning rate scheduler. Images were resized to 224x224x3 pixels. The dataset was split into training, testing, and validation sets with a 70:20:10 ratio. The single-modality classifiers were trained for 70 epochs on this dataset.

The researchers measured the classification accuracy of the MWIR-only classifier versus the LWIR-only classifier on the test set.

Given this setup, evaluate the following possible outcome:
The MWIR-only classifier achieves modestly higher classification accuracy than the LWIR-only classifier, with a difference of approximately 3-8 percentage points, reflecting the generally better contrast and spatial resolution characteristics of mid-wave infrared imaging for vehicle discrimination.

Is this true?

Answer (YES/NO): NO